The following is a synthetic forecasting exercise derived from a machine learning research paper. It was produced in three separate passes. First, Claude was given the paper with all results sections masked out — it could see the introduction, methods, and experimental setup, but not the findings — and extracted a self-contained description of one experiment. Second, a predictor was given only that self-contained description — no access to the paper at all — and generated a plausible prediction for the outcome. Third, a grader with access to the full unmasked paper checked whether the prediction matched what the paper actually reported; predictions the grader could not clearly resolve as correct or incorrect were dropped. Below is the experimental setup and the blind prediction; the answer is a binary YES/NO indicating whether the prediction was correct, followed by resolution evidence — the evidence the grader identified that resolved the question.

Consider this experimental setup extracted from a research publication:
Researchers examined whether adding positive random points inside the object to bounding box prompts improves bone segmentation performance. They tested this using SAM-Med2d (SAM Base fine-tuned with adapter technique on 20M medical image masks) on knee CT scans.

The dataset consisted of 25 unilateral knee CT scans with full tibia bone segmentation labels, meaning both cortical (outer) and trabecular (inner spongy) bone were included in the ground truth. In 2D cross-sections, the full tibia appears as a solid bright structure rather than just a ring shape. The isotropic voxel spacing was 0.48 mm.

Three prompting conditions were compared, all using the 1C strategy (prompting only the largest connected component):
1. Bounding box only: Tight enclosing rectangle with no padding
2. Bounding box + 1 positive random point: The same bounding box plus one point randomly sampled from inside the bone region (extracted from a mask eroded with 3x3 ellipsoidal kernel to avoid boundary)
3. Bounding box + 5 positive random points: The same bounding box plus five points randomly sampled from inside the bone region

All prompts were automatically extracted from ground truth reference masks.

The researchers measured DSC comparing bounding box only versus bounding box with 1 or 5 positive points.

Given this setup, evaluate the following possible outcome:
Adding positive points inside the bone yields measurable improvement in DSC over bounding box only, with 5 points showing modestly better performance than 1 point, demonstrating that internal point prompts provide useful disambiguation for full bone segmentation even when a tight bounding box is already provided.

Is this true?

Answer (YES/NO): NO